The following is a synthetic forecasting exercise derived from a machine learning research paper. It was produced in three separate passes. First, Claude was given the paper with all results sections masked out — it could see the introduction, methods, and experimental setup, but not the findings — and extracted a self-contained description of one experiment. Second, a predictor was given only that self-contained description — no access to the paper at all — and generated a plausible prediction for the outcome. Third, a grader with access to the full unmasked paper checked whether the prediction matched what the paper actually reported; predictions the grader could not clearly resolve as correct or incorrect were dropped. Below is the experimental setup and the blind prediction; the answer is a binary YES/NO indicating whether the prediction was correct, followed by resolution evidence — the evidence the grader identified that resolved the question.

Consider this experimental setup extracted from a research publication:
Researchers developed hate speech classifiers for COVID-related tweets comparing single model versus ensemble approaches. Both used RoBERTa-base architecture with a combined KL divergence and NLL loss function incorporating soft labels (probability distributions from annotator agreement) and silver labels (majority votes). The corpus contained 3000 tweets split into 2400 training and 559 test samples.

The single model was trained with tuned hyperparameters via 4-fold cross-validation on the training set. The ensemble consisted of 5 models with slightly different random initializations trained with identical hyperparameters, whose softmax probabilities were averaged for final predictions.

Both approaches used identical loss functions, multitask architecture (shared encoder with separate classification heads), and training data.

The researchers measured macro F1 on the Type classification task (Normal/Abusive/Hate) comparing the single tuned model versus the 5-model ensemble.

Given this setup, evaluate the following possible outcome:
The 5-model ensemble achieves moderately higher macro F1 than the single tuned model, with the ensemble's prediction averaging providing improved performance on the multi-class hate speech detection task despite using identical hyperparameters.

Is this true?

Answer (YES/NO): YES